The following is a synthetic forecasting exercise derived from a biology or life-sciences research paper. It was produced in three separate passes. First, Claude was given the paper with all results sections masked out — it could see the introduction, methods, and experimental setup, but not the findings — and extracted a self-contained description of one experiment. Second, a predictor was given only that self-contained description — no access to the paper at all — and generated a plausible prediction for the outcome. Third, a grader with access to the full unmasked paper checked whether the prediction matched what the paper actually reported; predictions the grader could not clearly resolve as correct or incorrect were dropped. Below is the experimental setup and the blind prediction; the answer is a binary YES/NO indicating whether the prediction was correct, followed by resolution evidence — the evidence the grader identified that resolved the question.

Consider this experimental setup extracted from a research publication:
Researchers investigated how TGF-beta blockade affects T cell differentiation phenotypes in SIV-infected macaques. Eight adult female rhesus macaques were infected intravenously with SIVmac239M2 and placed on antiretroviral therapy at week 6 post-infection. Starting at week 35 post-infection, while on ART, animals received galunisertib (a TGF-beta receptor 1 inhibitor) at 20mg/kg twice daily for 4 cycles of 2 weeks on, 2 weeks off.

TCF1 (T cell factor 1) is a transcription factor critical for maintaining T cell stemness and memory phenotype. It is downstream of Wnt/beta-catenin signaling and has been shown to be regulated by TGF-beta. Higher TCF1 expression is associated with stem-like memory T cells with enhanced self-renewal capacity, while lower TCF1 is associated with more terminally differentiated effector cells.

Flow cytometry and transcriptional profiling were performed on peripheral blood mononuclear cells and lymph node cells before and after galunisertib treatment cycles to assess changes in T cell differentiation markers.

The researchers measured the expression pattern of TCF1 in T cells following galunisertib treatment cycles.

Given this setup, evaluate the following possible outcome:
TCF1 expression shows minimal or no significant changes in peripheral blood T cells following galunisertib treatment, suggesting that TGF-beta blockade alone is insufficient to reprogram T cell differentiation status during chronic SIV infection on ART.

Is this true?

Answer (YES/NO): NO